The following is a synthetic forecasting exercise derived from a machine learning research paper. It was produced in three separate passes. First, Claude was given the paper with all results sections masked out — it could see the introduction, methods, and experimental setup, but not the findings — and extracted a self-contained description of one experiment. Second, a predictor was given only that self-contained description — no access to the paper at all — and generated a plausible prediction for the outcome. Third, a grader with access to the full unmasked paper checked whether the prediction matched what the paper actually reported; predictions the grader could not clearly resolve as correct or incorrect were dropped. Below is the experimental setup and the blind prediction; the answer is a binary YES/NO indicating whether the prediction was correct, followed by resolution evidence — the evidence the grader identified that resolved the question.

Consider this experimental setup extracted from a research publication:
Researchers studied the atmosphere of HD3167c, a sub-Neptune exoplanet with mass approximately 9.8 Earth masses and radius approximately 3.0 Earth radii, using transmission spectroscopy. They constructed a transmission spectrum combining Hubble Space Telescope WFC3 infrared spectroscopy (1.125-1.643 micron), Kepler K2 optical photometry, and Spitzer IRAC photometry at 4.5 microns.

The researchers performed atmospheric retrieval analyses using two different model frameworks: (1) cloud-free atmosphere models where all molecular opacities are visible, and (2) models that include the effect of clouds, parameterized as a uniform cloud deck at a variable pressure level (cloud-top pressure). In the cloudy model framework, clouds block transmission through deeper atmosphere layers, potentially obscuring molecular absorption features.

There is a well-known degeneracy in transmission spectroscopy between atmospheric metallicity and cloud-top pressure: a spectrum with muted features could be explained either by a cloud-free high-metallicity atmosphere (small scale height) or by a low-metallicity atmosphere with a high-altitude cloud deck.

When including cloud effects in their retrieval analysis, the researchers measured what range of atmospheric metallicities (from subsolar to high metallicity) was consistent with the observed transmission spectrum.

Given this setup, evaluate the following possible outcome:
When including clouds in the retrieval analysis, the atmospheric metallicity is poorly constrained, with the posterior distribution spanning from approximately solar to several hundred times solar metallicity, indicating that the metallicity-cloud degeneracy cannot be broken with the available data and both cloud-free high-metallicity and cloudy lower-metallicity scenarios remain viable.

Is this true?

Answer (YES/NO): NO